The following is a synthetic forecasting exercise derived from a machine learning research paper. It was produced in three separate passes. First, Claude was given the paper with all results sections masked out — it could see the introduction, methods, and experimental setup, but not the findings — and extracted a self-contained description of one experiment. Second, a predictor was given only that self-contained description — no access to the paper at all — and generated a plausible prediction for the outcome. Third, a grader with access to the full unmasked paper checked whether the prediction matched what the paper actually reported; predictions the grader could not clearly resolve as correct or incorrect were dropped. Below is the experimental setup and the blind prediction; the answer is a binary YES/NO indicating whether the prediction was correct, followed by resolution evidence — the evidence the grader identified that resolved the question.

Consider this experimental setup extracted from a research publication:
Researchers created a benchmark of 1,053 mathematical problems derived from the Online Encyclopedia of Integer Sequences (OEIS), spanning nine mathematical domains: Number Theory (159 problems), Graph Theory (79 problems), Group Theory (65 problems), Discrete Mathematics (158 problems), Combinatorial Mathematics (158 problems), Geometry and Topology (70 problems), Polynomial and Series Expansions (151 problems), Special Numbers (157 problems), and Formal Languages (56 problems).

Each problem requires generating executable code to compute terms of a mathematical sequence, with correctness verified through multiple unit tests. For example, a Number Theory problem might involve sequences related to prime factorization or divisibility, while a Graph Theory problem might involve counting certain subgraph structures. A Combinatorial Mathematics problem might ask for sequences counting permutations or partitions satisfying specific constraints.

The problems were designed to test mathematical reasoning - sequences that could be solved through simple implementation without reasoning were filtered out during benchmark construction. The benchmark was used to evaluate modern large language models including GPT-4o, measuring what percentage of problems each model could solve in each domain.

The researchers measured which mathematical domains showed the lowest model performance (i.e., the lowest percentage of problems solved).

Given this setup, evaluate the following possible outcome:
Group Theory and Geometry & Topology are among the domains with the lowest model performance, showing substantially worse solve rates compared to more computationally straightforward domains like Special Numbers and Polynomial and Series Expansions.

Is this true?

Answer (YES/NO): YES